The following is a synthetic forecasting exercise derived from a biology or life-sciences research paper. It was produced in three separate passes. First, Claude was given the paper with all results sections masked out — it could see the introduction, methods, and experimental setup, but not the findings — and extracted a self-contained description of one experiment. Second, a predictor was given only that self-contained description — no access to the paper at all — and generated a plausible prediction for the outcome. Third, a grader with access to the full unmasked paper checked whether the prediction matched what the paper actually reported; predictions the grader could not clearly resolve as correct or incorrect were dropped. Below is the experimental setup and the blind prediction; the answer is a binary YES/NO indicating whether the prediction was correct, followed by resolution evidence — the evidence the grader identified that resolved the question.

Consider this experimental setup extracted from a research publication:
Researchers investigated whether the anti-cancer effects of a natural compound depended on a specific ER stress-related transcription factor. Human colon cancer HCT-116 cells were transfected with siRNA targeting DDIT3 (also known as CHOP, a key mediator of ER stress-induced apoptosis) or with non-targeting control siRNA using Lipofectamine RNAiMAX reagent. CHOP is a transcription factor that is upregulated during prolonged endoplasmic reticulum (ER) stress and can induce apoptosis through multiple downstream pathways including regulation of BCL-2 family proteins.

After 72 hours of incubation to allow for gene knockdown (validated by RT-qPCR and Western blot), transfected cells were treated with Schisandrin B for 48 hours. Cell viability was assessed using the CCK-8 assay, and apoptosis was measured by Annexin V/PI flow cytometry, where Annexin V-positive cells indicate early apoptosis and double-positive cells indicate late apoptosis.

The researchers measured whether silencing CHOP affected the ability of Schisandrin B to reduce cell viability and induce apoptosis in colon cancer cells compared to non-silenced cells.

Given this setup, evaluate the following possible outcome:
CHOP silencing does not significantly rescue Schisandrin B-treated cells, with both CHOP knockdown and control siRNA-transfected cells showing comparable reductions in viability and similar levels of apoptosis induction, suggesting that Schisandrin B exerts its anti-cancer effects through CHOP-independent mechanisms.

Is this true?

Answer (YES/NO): NO